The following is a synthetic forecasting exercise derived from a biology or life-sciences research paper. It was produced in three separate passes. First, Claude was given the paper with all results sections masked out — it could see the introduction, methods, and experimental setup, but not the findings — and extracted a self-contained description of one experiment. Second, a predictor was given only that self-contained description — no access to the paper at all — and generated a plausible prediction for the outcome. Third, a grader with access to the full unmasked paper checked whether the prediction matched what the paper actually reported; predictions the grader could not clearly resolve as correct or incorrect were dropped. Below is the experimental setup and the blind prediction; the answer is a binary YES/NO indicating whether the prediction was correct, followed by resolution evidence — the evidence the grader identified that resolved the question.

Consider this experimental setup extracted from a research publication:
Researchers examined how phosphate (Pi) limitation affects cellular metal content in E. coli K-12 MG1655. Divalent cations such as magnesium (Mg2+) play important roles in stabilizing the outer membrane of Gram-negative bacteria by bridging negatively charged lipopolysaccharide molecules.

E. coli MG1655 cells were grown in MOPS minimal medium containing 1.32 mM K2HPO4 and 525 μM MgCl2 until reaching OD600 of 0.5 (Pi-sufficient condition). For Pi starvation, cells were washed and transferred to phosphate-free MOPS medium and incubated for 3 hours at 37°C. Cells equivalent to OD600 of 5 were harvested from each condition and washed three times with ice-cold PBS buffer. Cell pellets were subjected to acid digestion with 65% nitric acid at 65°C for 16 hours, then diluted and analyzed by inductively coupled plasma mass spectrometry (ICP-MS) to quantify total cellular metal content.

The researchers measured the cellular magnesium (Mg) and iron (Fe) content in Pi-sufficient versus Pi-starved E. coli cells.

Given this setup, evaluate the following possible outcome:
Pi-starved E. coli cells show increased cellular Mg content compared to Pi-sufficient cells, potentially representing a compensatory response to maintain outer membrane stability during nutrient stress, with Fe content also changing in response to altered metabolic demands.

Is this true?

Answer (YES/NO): NO